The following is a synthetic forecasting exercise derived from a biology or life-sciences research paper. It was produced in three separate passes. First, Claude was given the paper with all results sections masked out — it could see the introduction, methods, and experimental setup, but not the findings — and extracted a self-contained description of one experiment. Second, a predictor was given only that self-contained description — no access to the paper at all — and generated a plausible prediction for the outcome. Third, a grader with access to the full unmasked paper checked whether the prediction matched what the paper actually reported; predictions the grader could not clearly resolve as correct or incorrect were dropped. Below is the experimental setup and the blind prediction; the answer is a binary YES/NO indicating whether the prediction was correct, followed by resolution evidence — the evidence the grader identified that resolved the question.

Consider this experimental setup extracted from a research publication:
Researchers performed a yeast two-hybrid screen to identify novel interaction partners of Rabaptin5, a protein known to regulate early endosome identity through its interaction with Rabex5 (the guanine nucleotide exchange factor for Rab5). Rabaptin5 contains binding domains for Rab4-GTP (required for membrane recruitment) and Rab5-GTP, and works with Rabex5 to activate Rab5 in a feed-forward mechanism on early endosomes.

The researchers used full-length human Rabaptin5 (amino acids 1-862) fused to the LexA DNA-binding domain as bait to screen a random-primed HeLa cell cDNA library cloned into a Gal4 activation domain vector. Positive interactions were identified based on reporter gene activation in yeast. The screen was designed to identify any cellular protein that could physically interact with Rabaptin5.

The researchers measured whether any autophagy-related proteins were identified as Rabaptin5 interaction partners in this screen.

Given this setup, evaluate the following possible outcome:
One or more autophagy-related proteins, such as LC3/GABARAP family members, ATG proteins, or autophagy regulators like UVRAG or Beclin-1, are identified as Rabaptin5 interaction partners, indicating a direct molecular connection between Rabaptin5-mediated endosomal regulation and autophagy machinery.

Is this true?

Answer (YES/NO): YES